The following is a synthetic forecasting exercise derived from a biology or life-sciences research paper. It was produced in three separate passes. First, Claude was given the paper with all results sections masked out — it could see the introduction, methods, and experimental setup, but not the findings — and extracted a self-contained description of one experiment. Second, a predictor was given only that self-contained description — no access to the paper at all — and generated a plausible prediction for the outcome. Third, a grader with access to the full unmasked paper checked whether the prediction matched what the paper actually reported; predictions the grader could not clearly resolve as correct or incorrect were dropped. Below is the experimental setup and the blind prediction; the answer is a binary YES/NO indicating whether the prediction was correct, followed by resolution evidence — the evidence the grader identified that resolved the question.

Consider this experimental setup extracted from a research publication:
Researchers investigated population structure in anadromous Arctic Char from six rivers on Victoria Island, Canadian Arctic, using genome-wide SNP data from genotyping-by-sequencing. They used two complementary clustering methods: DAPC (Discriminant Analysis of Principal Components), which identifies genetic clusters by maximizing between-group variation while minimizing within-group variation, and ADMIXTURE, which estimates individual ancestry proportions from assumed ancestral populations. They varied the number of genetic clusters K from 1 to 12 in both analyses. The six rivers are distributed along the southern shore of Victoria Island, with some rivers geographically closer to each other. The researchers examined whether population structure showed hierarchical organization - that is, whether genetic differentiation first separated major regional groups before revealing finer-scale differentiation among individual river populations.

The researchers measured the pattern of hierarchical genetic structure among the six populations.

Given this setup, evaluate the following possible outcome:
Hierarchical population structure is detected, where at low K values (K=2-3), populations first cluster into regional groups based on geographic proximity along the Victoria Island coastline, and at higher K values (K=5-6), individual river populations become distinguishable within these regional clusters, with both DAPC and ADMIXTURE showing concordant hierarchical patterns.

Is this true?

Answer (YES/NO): NO